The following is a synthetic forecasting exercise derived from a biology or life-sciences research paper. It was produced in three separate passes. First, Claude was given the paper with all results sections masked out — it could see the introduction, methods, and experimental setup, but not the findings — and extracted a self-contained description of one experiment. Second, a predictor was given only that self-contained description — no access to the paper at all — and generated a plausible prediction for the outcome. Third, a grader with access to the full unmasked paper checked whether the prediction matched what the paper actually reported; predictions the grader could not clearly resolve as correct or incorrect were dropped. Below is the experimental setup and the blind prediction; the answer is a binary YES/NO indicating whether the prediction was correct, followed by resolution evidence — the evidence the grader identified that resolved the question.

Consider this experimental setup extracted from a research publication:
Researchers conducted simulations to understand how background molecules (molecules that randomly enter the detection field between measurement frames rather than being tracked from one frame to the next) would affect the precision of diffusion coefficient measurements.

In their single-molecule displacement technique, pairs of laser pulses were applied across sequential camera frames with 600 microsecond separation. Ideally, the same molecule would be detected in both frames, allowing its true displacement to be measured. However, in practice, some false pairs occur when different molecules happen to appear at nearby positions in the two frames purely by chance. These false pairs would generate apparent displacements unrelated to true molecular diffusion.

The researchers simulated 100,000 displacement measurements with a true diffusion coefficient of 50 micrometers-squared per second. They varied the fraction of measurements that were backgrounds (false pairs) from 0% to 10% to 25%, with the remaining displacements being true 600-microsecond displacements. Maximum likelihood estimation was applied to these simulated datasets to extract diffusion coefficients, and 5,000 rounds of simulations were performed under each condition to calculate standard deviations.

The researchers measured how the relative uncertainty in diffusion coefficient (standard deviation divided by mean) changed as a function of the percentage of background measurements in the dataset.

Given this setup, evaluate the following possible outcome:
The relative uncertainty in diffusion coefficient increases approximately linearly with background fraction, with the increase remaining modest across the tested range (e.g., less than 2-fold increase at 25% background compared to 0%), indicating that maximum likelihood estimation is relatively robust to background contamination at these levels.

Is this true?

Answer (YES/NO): YES